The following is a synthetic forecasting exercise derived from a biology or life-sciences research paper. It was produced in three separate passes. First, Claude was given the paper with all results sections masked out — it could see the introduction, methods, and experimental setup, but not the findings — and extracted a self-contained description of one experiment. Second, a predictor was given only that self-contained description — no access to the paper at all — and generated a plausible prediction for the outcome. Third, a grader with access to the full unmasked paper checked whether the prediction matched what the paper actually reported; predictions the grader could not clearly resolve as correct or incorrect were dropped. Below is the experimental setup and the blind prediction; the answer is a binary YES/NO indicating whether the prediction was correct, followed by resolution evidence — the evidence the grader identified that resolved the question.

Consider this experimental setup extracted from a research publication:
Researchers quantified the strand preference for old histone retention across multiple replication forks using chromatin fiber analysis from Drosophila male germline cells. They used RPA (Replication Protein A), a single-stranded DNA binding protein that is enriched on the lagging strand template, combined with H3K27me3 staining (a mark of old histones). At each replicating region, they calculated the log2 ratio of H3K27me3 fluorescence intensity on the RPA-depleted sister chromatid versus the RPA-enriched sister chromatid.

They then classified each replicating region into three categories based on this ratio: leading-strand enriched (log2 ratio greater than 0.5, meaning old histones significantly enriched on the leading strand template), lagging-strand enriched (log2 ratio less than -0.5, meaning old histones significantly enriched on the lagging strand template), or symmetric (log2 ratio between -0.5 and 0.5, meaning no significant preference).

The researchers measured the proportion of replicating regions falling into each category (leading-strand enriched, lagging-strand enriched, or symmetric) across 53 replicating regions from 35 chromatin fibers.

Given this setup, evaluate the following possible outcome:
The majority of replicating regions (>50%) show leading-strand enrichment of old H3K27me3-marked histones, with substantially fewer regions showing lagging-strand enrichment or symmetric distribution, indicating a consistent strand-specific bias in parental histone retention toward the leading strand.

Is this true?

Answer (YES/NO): YES